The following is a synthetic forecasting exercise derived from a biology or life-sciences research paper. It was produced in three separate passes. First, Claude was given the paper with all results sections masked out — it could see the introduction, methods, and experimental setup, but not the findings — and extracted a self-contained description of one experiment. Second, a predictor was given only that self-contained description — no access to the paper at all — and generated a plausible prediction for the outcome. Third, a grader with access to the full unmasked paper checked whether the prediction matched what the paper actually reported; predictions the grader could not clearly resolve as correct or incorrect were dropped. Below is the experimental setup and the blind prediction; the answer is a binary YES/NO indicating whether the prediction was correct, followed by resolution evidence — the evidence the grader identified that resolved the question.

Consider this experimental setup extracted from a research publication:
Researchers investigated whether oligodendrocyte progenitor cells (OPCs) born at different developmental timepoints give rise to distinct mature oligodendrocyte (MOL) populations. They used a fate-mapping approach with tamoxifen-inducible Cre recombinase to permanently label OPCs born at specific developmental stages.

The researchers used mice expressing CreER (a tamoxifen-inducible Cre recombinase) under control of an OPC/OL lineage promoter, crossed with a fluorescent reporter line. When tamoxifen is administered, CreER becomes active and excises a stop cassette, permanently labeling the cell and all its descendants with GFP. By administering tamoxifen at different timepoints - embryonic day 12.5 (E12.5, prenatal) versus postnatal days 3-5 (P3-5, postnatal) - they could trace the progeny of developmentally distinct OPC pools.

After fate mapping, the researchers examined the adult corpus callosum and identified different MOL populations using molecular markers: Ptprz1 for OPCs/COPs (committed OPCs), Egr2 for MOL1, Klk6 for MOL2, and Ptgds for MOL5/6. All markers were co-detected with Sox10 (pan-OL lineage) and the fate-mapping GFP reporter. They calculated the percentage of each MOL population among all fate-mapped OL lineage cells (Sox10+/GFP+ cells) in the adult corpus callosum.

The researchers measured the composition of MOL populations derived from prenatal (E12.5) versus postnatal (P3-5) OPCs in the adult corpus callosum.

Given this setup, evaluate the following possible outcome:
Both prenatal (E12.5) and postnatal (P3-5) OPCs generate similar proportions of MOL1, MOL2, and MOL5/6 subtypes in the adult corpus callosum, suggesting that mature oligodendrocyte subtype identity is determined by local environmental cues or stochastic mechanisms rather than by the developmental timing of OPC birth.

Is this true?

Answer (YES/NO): YES